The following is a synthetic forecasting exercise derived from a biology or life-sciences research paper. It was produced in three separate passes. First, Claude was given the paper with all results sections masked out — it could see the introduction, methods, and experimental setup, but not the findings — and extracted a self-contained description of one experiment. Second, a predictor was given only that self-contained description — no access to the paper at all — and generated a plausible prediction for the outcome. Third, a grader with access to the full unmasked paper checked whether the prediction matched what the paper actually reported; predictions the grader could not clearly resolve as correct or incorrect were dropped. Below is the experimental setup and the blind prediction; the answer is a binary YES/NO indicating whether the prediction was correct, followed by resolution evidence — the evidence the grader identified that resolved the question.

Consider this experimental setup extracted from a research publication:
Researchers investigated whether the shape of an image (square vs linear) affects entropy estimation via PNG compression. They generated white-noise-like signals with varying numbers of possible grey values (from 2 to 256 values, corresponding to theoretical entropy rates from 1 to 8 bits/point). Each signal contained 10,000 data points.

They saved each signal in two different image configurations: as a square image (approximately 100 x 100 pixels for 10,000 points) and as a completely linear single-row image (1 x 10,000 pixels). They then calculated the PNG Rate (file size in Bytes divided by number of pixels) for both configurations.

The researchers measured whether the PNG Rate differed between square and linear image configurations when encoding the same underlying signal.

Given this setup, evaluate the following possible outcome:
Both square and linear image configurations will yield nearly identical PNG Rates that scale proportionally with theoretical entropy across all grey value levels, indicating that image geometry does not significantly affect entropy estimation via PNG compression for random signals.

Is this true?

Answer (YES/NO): YES